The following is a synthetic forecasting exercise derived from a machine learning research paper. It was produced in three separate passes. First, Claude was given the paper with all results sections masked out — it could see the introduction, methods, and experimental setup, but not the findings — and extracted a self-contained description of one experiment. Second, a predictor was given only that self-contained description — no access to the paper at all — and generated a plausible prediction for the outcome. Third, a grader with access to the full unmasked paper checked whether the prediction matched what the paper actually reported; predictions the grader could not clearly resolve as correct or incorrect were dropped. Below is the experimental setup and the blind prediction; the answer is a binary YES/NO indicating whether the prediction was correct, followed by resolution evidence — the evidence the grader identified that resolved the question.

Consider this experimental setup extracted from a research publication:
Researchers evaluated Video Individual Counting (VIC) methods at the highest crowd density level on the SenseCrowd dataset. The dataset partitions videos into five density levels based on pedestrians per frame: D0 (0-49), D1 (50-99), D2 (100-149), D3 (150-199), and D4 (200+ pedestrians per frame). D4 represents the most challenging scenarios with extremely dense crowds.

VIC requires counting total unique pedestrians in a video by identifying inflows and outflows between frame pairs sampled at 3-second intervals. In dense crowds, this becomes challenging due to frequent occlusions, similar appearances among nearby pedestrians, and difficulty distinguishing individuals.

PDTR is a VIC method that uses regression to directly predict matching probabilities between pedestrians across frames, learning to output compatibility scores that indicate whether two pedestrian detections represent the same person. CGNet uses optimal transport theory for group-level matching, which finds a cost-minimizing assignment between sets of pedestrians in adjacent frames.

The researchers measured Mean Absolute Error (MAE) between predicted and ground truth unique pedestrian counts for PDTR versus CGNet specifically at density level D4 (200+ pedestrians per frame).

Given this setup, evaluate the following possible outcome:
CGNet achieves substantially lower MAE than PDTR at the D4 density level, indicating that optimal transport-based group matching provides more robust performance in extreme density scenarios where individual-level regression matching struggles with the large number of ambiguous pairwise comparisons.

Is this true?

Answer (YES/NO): NO